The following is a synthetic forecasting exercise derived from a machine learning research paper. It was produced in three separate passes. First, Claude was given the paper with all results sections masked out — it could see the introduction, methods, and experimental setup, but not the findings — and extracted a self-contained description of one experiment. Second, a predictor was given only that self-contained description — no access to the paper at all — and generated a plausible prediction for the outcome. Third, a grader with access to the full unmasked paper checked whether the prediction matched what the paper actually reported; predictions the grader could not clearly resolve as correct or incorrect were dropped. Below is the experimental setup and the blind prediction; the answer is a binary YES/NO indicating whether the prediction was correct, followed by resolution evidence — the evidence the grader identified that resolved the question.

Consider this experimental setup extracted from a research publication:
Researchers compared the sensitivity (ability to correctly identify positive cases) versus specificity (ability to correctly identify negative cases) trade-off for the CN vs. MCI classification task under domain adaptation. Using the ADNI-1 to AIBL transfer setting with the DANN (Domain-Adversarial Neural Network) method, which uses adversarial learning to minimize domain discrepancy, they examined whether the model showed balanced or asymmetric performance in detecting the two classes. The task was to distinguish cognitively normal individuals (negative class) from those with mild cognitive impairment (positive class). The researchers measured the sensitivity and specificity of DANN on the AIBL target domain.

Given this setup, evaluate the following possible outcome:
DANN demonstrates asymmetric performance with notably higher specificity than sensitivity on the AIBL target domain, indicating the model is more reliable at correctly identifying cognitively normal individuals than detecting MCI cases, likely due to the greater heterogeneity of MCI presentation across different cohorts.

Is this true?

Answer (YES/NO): YES